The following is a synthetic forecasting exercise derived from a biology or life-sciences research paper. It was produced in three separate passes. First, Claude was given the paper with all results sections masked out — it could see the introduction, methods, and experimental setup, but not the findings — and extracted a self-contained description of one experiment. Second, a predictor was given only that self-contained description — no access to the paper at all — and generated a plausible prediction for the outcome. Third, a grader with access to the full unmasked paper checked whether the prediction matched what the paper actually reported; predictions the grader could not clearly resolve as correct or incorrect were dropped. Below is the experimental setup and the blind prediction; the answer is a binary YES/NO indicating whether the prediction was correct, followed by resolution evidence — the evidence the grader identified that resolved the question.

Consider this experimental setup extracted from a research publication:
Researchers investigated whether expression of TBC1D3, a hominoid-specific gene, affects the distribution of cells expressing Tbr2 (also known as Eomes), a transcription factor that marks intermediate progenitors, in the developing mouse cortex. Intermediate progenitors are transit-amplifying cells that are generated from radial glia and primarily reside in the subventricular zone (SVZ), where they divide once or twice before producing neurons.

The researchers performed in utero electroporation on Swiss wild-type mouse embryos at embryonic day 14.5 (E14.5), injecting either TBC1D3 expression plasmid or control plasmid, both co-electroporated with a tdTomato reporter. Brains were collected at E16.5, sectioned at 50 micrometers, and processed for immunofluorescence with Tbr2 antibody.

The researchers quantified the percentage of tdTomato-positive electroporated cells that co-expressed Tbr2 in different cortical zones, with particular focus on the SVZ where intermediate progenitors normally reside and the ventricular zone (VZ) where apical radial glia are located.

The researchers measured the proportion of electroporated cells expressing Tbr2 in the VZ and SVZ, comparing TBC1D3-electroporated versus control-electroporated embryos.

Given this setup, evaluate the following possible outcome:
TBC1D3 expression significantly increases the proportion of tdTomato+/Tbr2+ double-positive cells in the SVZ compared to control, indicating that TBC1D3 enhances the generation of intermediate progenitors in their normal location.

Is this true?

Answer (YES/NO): NO